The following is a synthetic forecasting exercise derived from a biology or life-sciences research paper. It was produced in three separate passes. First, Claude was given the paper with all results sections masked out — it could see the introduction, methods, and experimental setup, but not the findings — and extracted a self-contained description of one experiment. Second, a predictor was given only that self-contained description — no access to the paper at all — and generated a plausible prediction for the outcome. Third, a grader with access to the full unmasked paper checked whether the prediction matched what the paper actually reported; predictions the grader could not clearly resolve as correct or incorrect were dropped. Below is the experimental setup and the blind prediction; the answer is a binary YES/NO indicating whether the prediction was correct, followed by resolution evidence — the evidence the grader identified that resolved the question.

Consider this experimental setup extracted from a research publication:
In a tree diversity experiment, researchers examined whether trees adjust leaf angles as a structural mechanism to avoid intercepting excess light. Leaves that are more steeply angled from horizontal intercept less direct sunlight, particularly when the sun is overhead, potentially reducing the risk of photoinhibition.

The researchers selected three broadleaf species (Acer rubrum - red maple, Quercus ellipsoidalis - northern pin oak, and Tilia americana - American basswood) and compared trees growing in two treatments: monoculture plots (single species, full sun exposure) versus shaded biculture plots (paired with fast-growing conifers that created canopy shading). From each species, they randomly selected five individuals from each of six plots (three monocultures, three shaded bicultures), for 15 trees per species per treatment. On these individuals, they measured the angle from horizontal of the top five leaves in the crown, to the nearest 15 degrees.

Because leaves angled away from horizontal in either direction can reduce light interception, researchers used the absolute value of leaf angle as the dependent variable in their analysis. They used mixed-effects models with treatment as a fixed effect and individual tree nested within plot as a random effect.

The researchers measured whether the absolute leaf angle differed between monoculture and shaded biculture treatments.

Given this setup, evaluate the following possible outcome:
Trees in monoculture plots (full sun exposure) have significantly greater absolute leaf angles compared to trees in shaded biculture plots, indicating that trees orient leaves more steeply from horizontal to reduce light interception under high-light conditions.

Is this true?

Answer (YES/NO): YES